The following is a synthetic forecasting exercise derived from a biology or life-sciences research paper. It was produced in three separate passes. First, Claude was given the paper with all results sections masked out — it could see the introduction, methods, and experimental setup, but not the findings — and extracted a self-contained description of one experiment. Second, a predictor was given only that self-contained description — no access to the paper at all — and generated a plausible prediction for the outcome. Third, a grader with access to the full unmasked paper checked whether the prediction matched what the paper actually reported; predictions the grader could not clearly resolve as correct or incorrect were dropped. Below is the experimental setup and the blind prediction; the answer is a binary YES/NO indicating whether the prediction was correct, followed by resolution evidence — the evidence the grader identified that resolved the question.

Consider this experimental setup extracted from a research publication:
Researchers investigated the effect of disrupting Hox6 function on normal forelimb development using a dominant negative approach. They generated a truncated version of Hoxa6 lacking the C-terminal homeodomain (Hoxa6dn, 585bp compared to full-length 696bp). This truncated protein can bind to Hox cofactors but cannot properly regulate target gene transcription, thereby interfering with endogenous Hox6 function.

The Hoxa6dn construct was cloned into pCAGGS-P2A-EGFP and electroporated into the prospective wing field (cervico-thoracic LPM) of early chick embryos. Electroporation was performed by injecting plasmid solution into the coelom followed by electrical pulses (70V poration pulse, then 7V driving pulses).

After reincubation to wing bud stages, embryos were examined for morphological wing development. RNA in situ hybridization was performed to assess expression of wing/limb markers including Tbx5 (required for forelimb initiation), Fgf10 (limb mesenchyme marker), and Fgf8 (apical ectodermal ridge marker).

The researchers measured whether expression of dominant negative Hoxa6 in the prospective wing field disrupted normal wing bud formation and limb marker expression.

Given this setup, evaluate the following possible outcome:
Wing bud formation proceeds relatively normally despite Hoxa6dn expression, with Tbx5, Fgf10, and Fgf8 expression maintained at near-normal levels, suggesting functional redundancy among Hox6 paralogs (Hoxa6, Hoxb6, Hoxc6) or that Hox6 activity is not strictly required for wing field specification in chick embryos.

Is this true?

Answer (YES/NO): NO